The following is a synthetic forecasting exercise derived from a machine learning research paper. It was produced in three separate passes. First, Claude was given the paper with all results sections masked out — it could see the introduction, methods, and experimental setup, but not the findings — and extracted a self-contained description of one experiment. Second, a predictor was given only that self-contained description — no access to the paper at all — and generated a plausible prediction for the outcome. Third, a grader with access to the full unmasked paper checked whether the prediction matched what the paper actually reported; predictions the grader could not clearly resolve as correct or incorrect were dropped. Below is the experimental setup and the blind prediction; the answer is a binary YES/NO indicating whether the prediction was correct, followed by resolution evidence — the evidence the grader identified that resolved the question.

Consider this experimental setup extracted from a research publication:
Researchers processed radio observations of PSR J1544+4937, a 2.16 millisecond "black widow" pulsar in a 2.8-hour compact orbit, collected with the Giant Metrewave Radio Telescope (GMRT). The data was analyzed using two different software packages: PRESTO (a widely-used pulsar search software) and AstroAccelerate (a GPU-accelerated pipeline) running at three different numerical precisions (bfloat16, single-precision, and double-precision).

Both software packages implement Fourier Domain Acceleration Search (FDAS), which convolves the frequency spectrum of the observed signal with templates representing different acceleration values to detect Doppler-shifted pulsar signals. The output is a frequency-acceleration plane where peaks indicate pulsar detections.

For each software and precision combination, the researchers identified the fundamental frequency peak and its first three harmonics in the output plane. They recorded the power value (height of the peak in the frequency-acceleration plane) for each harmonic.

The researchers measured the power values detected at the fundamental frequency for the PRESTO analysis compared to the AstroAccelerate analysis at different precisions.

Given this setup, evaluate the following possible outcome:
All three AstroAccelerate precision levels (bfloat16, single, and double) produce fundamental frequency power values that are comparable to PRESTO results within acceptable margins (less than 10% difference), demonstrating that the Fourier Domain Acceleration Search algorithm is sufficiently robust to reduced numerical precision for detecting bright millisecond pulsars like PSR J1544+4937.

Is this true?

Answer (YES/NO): NO